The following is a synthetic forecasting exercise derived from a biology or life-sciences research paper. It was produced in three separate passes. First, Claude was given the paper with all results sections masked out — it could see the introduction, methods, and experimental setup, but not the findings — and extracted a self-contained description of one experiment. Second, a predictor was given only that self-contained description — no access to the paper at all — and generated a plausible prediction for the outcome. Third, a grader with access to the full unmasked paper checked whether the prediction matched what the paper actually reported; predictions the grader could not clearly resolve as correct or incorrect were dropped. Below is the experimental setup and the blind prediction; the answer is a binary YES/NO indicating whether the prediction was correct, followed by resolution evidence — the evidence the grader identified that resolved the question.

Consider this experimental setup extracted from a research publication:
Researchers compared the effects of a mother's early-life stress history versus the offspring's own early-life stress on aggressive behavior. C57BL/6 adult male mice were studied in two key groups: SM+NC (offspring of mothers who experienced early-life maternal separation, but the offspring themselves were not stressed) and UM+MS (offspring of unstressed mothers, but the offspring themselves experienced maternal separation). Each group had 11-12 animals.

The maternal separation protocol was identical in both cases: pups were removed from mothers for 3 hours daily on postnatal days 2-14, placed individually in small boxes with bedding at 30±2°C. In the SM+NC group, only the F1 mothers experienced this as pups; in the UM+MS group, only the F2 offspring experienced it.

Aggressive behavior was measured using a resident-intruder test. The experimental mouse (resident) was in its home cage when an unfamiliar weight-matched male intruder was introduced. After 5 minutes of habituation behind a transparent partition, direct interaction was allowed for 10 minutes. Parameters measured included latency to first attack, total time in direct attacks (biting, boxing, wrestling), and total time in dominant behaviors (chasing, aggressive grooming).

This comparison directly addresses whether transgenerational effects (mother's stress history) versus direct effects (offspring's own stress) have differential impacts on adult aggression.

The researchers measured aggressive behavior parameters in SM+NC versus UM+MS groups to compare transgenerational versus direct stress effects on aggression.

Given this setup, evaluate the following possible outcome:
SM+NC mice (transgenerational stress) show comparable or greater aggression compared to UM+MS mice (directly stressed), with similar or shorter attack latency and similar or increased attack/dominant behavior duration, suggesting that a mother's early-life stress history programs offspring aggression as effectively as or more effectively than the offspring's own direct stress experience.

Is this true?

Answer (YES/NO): NO